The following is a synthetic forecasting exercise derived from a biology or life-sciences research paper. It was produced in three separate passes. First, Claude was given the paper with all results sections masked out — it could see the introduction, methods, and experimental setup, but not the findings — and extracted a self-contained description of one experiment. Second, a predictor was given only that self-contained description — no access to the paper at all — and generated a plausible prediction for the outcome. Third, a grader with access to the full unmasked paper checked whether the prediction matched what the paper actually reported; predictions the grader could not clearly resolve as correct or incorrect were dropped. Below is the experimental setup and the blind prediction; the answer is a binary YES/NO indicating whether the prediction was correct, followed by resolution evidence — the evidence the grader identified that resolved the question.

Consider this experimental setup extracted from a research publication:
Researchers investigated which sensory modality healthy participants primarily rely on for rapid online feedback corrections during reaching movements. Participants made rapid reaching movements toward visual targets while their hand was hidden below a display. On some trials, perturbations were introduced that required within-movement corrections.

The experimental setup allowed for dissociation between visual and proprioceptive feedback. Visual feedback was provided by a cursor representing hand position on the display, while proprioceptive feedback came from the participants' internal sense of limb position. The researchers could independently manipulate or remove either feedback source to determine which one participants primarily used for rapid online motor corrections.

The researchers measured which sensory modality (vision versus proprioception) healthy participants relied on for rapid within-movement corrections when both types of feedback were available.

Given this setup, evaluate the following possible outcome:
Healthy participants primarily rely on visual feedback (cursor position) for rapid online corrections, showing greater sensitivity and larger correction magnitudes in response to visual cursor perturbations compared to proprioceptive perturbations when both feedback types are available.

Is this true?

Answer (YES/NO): NO